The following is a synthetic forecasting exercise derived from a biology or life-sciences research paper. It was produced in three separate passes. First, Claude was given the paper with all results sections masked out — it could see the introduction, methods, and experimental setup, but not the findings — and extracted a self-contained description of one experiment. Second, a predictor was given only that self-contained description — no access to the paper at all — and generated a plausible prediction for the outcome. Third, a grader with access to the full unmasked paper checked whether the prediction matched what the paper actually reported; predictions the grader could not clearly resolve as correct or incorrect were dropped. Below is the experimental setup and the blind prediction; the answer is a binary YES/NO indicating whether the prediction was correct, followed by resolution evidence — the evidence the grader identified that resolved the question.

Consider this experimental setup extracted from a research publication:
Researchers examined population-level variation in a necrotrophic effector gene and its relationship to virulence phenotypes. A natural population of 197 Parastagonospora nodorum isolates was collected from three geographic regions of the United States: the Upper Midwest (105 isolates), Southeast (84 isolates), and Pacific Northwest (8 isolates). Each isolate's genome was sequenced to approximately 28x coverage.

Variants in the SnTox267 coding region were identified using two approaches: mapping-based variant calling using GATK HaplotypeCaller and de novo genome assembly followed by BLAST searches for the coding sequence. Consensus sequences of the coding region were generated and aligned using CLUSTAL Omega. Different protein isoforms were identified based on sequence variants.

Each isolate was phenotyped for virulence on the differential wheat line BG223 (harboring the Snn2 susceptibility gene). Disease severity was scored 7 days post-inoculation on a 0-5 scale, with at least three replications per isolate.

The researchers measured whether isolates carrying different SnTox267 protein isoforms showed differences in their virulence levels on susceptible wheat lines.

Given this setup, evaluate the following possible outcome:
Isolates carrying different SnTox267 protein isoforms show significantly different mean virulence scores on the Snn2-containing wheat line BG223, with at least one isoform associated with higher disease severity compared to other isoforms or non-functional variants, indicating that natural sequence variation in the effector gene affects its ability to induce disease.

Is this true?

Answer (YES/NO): YES